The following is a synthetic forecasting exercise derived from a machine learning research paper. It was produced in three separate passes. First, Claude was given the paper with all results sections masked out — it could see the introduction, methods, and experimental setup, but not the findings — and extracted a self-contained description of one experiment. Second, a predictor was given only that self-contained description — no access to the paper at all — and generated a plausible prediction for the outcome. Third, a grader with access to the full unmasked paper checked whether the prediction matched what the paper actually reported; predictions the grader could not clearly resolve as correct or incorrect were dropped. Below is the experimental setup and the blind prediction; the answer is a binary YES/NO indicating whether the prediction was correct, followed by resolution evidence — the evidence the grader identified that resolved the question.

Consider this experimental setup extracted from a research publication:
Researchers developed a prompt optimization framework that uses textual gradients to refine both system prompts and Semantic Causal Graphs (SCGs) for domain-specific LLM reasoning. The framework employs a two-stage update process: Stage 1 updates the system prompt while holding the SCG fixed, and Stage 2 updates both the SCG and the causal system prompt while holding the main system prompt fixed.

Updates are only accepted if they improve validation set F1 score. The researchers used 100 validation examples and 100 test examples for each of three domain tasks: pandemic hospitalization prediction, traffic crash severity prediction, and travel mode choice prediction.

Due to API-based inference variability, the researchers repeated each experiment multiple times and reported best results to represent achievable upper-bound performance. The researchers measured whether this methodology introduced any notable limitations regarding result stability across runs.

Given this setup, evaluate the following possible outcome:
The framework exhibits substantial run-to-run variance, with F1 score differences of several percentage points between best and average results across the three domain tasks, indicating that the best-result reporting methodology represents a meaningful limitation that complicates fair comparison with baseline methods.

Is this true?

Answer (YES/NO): YES